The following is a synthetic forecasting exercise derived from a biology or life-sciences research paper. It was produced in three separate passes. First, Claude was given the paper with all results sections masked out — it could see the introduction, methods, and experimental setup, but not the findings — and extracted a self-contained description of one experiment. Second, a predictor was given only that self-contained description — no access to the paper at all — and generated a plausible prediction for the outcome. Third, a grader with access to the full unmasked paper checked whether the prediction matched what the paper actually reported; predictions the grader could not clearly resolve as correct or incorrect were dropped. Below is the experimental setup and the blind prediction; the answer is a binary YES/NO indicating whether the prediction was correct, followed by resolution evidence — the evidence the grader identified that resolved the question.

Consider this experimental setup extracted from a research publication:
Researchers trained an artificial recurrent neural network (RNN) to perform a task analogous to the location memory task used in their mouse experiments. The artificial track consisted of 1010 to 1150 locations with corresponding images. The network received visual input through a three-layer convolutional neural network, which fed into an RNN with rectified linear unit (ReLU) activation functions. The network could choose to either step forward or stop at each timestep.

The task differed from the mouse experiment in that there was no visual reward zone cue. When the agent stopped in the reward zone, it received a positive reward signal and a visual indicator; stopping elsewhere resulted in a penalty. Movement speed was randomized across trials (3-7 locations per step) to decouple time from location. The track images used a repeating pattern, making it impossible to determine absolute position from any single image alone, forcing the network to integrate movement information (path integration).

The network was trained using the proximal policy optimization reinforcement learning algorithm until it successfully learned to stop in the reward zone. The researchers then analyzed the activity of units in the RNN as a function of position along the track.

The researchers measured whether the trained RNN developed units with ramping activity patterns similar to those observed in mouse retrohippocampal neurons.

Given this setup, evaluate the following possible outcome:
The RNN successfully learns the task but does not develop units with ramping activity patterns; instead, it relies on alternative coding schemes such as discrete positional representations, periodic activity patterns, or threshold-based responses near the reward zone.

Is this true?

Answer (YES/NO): NO